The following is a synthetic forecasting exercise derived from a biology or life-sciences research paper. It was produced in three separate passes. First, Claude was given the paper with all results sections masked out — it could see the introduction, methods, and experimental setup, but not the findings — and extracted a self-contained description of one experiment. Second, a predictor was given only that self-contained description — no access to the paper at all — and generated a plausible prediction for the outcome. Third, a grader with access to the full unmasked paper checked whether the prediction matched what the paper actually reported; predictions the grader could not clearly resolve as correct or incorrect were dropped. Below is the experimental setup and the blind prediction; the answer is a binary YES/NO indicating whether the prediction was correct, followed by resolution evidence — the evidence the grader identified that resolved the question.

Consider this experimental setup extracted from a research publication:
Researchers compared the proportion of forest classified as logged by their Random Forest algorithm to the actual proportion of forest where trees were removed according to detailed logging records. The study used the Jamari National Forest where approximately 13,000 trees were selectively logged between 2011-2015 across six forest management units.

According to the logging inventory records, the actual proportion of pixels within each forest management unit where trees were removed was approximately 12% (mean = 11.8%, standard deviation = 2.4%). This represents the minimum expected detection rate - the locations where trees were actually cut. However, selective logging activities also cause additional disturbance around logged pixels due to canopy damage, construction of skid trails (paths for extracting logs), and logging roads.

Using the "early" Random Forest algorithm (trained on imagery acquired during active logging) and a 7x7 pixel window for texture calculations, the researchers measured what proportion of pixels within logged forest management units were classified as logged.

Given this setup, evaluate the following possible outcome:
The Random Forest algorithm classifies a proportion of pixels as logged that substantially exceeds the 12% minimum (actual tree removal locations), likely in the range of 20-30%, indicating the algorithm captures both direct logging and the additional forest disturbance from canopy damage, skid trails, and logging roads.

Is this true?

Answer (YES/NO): NO